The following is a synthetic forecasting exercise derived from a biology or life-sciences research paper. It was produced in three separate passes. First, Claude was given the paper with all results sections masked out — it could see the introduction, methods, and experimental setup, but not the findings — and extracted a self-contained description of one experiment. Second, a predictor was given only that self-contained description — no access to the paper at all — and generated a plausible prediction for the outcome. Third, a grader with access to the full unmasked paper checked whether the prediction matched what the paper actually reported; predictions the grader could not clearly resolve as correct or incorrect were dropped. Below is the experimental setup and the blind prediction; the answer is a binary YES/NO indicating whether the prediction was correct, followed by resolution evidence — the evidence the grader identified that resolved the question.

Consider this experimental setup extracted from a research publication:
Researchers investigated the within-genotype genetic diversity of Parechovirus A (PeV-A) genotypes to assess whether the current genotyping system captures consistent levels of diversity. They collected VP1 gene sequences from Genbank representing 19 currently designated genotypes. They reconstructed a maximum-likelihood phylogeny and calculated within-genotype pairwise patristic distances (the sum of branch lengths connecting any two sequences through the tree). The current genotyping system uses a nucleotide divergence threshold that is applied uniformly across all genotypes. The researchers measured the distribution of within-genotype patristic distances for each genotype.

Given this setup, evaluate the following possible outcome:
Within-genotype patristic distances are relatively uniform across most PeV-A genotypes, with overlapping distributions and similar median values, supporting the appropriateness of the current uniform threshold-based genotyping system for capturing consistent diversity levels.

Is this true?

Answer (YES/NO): NO